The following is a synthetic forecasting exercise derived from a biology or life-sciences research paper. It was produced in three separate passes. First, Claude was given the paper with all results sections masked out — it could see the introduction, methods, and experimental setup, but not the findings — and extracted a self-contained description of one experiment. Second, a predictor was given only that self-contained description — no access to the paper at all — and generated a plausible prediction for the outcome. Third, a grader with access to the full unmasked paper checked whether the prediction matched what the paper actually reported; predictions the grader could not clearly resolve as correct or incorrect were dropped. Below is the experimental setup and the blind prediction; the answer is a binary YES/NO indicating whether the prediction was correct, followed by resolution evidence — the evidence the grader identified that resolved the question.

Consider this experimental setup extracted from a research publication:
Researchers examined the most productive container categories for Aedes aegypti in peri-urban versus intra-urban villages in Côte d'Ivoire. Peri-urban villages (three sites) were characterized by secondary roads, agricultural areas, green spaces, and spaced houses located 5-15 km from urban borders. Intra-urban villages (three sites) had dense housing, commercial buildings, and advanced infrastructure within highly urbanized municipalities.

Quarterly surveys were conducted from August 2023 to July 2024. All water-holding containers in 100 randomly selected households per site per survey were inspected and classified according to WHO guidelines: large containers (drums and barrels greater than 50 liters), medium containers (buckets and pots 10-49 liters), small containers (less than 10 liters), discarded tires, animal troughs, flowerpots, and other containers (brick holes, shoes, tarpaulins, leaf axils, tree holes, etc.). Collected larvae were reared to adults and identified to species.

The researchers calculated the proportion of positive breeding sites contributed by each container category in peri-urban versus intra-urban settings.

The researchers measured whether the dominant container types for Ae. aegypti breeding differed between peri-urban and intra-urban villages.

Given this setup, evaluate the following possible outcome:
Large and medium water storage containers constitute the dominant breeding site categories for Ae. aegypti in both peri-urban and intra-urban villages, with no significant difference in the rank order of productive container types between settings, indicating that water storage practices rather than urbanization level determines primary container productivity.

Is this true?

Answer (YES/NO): NO